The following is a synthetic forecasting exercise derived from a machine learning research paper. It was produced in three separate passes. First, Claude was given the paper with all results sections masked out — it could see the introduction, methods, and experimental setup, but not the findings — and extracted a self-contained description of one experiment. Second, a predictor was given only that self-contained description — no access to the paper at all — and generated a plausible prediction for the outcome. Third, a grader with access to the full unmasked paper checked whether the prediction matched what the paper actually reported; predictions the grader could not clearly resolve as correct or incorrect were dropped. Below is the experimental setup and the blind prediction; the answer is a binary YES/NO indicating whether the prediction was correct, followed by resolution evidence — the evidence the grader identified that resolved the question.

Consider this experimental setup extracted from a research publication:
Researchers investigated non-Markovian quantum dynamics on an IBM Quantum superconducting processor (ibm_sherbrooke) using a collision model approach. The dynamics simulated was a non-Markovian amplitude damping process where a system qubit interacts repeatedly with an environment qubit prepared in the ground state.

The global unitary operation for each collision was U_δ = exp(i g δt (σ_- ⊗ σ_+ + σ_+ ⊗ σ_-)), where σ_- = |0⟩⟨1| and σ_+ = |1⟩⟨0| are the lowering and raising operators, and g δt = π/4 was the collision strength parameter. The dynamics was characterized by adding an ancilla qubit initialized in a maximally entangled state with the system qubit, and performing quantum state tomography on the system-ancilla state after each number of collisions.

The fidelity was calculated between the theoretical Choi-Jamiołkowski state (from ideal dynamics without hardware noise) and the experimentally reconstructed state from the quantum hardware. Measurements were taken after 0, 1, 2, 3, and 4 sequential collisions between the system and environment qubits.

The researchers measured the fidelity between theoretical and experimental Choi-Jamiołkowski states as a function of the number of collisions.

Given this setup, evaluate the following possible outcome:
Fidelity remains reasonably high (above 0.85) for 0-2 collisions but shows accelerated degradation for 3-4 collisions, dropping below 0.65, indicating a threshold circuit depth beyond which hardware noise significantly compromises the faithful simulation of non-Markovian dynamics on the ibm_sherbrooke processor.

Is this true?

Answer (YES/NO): NO